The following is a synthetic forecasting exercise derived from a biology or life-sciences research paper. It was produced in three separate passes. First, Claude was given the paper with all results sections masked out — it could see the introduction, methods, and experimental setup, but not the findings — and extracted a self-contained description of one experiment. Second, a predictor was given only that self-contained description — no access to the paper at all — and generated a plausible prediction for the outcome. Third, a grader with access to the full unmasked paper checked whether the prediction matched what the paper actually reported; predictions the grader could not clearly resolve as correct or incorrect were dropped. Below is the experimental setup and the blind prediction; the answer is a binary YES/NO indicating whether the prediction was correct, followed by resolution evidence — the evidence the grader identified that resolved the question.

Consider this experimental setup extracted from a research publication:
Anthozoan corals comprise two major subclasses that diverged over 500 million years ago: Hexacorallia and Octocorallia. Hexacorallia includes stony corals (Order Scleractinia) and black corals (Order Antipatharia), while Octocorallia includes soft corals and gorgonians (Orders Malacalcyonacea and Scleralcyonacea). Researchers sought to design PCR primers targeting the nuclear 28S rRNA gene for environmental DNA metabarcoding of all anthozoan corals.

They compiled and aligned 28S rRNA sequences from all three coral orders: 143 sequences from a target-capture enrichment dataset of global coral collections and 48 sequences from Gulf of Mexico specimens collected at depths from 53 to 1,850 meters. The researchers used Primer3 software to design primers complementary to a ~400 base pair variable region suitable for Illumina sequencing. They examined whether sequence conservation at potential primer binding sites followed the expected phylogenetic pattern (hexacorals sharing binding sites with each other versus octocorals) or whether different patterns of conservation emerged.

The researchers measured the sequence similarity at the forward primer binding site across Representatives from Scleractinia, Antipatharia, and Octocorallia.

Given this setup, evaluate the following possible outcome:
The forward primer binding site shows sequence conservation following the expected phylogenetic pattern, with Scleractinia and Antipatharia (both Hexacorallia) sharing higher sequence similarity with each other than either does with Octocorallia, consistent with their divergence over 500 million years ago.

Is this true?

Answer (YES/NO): NO